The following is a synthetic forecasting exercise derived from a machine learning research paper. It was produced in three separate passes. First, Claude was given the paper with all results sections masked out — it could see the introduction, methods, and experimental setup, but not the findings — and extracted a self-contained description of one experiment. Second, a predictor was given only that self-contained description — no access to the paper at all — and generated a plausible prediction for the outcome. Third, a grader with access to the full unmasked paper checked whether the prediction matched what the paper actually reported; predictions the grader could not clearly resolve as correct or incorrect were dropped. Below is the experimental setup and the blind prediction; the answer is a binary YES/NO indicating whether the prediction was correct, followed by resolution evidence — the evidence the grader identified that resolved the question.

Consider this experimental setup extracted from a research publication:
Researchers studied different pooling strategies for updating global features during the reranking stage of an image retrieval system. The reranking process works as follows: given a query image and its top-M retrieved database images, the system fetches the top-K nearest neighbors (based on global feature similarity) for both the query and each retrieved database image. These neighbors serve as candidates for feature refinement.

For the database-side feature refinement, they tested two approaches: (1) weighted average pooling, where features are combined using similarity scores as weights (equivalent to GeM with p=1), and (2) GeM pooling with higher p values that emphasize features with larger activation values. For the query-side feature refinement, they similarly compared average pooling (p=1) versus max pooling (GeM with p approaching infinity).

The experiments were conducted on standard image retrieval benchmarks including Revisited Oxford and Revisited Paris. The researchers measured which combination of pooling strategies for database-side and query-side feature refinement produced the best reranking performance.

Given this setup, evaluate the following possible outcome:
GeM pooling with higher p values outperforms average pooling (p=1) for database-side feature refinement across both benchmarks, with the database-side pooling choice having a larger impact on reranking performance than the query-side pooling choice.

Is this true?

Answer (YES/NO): NO